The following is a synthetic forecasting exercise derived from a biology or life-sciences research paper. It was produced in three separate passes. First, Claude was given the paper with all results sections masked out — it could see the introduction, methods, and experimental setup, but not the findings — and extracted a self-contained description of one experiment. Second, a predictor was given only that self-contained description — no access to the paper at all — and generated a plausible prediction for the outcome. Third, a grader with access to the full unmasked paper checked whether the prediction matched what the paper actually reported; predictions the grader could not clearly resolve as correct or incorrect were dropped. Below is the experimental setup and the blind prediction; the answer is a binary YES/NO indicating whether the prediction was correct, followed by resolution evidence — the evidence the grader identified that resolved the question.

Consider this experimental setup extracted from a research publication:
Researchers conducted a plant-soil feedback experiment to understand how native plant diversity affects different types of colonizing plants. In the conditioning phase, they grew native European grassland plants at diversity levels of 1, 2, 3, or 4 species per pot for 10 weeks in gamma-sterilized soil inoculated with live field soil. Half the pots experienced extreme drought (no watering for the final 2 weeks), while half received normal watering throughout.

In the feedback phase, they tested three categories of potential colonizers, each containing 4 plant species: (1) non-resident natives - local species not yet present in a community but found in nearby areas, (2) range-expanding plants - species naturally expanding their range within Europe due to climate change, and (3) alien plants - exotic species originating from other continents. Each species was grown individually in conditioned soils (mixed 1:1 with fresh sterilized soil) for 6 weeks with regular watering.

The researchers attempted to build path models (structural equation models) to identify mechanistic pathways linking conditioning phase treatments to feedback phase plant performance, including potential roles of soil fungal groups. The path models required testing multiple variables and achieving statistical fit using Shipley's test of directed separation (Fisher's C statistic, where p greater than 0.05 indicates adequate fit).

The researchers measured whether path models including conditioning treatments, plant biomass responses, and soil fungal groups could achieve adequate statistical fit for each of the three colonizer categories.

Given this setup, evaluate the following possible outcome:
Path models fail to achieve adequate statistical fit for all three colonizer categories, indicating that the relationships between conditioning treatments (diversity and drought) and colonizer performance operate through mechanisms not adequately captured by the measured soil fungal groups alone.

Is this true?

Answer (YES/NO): NO